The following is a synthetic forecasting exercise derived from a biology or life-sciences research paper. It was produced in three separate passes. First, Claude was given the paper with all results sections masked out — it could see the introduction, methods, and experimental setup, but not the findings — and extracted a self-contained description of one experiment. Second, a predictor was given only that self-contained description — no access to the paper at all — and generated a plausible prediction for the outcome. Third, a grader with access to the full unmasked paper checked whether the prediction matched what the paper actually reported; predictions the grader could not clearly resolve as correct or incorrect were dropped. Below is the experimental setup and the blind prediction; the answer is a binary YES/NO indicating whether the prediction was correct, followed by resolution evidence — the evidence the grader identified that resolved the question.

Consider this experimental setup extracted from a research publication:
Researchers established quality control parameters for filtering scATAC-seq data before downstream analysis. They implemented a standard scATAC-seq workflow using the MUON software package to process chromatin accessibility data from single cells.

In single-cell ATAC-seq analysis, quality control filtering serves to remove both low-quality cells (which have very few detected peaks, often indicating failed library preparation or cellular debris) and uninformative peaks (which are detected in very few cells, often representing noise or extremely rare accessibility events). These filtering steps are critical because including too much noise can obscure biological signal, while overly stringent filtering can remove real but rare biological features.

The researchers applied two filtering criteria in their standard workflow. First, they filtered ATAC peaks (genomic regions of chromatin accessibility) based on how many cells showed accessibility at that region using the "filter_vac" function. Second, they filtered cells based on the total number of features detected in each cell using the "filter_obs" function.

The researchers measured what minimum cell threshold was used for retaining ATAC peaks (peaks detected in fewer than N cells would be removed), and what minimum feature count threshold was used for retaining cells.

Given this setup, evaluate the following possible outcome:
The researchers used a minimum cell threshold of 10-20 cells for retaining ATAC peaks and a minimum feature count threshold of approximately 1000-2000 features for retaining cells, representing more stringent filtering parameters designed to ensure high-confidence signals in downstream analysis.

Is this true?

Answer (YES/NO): YES